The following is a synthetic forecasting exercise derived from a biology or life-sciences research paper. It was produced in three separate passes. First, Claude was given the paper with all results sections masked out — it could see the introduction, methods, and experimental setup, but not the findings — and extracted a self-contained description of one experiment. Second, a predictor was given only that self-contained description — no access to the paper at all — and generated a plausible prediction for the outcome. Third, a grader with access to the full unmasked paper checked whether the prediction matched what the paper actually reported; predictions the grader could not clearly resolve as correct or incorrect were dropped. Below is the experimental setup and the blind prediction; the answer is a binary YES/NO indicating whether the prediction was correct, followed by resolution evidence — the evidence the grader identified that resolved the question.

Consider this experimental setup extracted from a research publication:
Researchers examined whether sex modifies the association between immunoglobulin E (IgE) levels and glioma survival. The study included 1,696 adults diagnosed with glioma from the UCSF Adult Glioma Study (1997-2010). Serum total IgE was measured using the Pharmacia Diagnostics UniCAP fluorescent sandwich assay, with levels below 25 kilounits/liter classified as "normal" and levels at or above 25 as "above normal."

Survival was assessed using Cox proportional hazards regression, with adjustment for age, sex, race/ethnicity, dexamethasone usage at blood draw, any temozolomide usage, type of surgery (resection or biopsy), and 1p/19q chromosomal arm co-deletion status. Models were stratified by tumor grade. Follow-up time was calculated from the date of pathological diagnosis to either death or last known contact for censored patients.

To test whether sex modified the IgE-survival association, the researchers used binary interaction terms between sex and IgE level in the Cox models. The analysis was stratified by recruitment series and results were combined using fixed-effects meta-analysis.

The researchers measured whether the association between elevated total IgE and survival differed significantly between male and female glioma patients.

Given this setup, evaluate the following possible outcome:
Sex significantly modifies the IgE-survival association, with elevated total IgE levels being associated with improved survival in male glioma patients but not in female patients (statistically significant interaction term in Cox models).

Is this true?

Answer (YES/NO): NO